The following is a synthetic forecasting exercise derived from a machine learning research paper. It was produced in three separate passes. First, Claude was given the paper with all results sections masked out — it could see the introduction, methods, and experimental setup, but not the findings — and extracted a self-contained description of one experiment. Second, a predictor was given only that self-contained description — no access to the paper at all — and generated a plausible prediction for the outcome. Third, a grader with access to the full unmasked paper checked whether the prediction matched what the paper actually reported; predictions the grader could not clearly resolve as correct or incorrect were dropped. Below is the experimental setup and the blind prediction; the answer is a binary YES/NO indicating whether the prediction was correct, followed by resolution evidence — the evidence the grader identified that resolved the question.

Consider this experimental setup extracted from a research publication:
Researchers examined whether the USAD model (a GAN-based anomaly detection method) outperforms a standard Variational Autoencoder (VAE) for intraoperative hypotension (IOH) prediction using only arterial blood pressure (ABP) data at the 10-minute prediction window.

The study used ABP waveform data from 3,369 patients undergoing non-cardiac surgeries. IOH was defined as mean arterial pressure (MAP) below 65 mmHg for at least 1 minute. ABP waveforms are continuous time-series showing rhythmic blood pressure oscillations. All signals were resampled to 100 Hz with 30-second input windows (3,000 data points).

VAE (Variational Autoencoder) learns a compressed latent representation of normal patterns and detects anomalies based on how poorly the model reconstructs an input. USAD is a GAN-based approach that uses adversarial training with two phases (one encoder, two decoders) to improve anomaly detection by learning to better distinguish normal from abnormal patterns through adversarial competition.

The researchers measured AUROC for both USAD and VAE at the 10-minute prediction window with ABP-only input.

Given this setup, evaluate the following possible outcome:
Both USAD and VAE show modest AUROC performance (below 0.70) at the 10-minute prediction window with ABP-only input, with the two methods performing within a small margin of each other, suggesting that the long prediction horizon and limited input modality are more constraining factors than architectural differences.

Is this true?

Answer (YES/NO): NO